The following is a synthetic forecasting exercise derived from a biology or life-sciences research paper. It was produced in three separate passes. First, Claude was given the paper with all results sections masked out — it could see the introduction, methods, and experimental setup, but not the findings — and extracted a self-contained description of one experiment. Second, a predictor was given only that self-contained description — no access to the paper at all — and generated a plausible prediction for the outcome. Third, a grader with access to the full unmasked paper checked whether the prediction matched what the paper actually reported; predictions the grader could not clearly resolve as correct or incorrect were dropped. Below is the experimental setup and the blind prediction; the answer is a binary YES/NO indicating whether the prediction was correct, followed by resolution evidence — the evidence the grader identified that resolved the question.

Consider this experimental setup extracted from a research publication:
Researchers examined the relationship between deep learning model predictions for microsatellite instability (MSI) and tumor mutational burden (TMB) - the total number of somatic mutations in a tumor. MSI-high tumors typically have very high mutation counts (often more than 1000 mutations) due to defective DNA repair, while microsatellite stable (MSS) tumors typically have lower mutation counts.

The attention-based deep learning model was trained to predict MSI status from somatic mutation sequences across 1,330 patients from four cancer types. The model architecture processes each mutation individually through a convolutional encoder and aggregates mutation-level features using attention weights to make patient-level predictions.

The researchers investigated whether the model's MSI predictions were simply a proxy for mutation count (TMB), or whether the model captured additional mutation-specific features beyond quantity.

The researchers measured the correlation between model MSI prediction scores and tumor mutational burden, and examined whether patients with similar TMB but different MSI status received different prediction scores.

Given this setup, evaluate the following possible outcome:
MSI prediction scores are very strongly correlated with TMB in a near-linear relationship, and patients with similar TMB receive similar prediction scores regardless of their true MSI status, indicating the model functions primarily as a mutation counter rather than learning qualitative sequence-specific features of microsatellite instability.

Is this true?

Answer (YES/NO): NO